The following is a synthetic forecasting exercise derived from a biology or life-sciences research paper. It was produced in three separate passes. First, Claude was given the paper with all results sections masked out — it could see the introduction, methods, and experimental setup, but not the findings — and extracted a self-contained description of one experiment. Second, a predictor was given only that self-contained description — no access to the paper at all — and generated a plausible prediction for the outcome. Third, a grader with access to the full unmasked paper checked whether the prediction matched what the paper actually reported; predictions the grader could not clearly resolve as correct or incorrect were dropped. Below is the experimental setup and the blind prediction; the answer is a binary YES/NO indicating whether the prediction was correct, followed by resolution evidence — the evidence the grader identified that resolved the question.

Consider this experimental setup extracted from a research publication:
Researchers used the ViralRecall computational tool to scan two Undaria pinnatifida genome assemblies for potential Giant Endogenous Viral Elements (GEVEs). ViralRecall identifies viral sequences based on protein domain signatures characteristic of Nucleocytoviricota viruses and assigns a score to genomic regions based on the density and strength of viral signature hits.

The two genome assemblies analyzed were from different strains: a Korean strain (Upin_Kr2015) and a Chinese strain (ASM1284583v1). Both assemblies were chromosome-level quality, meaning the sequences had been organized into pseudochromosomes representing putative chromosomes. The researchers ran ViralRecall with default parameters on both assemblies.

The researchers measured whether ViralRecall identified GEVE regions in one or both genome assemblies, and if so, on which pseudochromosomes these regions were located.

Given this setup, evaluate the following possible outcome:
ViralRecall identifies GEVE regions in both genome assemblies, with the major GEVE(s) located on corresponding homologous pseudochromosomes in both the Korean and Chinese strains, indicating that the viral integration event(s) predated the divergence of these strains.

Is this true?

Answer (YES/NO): NO